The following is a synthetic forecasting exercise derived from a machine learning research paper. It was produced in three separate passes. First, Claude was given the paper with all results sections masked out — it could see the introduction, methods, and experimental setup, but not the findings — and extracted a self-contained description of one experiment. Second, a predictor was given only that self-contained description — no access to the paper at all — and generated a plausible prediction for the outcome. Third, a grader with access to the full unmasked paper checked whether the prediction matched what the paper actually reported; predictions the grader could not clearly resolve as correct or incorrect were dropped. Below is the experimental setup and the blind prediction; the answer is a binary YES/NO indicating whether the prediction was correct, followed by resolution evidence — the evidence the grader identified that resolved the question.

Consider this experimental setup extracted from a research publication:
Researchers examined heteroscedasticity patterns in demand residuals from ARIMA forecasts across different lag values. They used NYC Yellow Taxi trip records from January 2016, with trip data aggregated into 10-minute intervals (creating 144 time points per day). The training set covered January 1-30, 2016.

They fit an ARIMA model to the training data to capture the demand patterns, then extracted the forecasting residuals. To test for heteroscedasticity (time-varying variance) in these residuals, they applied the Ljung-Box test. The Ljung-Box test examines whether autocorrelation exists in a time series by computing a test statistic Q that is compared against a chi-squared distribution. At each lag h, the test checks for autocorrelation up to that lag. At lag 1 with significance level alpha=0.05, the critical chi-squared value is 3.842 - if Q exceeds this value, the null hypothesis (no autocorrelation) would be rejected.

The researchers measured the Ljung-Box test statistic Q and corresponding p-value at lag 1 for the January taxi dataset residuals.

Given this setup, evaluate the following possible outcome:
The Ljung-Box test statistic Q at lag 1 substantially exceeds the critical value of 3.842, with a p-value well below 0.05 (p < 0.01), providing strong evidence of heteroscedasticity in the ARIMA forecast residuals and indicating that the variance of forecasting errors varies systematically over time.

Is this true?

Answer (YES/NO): NO